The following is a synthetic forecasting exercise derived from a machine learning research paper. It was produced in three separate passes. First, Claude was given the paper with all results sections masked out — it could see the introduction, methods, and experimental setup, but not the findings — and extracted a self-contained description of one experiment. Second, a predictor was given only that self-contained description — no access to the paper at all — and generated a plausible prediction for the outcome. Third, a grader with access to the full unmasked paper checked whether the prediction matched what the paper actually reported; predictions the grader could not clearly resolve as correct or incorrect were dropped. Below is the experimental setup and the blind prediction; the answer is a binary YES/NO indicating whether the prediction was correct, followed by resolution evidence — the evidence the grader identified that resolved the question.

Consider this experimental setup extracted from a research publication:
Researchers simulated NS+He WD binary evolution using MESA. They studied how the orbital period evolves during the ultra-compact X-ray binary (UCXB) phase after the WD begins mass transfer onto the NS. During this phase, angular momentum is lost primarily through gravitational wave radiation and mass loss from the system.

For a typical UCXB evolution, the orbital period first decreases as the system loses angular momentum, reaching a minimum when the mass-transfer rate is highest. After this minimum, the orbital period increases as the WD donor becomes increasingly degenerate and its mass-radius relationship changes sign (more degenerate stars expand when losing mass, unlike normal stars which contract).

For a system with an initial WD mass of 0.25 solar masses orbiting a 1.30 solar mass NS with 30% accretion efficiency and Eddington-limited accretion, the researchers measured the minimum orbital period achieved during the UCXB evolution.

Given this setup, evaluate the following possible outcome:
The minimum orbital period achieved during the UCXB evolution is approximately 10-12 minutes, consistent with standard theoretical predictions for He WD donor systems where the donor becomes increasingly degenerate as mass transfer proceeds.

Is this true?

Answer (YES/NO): NO